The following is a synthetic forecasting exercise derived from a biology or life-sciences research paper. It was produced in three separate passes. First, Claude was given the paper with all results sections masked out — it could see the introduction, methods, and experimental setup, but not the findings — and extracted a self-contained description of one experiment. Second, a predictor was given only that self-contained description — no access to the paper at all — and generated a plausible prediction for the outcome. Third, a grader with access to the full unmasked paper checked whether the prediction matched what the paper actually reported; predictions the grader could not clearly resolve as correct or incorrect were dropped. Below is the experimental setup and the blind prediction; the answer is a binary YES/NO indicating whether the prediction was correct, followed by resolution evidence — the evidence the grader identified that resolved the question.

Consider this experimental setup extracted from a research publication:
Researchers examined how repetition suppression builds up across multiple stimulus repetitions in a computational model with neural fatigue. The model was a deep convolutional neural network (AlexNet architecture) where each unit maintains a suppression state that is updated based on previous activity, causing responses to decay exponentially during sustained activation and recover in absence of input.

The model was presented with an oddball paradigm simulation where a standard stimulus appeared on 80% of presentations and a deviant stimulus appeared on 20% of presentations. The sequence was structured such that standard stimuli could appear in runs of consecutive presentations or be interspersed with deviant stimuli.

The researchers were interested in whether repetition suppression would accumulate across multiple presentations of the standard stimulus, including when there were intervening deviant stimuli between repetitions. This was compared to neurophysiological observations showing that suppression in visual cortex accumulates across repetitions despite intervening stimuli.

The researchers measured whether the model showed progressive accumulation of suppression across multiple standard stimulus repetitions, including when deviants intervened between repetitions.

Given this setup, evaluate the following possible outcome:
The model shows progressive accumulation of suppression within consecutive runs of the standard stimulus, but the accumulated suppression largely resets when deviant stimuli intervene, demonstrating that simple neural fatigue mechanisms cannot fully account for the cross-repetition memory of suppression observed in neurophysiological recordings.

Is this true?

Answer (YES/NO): NO